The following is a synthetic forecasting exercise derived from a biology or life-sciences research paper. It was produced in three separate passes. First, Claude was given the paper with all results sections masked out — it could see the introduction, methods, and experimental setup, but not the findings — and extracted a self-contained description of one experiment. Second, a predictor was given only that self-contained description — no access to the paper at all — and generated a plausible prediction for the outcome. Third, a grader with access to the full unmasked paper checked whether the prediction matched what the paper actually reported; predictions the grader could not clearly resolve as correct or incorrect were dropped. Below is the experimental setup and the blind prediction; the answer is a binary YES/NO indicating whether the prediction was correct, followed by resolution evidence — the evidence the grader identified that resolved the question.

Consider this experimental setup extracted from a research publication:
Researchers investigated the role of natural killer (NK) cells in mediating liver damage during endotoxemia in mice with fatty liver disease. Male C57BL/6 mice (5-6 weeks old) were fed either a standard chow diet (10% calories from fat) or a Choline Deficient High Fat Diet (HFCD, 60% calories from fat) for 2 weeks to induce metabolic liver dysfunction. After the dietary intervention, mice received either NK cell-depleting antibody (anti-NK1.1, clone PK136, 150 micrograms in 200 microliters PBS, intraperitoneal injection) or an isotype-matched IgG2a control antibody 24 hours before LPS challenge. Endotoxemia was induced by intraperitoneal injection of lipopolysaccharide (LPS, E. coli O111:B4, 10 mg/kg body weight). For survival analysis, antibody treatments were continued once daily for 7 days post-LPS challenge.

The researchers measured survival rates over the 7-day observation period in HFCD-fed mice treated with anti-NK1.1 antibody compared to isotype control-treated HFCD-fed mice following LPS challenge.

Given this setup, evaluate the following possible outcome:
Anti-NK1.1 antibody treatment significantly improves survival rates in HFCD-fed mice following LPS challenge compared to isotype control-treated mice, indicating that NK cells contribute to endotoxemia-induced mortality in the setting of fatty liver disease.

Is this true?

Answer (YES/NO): YES